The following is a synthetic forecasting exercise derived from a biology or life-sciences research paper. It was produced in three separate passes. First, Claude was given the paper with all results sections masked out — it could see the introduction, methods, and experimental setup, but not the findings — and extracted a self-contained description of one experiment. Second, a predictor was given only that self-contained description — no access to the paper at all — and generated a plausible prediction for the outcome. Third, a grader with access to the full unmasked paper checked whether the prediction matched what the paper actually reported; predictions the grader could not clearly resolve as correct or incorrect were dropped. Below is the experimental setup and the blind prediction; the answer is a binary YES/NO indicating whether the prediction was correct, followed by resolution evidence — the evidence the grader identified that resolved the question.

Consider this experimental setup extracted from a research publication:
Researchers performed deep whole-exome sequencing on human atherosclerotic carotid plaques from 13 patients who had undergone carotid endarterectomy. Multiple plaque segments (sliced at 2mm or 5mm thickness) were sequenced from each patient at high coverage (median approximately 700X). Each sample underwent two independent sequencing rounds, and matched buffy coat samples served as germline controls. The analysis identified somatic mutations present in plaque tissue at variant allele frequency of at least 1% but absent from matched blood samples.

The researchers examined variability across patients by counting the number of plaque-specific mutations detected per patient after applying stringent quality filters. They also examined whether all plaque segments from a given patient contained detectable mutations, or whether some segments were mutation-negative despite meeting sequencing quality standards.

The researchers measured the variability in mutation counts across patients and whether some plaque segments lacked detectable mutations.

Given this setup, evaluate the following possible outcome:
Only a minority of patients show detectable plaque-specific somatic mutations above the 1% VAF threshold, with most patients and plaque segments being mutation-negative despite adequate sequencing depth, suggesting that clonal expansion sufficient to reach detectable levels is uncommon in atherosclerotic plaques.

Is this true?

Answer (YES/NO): NO